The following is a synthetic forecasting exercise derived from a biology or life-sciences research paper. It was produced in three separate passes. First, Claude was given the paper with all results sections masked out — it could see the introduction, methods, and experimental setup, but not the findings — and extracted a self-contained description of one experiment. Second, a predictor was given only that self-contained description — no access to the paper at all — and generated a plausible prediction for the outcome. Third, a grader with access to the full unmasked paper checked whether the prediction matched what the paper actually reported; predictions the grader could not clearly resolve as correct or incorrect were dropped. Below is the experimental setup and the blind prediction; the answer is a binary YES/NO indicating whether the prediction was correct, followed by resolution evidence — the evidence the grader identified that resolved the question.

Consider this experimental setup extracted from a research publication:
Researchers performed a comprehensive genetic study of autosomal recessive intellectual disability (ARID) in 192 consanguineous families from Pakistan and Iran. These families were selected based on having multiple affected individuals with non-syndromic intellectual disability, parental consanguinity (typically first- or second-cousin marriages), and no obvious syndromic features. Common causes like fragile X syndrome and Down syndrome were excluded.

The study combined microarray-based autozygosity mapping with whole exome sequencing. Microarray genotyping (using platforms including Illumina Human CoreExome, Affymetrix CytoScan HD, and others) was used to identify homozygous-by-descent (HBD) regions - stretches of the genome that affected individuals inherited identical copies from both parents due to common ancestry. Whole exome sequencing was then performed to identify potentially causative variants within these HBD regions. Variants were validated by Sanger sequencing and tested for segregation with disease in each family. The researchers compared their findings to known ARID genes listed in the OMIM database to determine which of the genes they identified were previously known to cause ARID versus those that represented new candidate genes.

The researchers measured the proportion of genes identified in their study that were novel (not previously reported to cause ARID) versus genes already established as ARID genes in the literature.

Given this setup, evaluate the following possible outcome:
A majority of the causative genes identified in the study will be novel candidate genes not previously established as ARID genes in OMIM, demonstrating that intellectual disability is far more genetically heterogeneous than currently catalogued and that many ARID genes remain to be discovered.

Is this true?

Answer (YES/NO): NO